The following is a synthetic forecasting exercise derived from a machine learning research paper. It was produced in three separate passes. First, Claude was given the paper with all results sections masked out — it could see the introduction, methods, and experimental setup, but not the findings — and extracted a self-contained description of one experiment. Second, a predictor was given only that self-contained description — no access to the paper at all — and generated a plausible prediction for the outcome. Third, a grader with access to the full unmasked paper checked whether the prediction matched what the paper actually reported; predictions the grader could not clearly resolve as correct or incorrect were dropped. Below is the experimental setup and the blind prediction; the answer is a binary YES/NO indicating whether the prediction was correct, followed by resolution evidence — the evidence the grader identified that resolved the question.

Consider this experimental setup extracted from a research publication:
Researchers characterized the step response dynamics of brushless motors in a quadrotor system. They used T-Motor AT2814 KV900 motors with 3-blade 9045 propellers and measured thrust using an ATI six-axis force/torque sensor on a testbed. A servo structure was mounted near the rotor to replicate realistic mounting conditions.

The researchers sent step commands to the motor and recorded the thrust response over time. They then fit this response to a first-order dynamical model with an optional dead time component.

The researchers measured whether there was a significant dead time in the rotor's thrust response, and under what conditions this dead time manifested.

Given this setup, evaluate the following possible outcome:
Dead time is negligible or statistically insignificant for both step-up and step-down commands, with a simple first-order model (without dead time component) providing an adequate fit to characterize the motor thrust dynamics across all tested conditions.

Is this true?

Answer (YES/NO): NO